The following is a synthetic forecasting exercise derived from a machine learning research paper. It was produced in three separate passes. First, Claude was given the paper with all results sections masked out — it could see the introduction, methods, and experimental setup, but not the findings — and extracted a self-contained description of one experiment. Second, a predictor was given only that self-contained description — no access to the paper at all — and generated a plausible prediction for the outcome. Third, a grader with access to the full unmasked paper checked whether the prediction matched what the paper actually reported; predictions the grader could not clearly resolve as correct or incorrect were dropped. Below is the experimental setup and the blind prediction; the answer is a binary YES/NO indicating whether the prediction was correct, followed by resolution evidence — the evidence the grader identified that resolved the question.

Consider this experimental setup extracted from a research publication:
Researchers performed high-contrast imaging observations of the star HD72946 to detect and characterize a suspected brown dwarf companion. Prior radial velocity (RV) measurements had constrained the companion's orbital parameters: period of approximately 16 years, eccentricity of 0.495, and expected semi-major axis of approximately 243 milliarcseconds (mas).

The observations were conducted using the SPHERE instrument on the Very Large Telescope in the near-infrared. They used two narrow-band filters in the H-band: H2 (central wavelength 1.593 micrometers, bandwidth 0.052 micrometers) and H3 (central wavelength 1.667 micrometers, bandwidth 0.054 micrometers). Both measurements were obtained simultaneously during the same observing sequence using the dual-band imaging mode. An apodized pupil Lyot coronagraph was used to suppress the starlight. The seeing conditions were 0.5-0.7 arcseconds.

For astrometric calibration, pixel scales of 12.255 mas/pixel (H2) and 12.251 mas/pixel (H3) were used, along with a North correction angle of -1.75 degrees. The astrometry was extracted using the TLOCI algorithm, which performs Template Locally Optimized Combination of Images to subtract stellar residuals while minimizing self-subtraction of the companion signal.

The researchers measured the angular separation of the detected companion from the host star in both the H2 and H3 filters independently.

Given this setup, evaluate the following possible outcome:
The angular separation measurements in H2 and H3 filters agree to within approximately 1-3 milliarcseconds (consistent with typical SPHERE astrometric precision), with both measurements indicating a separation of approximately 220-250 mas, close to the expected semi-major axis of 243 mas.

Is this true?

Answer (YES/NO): YES